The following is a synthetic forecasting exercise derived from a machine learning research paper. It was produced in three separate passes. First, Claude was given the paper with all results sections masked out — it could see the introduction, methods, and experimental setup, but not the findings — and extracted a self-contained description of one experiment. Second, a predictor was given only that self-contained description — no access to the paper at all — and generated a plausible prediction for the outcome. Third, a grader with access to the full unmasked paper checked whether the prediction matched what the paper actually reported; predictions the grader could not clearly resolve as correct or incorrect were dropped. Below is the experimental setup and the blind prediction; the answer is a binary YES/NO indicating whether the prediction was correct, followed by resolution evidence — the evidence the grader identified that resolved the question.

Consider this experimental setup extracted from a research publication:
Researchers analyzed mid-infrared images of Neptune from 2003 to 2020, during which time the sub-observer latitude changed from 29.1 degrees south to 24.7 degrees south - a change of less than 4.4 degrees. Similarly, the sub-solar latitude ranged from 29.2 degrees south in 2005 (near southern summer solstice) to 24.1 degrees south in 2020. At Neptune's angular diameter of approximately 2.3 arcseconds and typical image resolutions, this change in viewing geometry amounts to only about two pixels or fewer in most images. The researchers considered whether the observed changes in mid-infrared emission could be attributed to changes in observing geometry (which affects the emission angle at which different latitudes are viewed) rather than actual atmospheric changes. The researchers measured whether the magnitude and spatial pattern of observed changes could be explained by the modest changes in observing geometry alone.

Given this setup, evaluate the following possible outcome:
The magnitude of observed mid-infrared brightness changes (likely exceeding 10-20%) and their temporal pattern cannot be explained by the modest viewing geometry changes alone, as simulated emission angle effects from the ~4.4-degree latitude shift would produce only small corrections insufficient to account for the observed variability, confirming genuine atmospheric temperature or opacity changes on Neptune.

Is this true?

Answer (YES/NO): YES